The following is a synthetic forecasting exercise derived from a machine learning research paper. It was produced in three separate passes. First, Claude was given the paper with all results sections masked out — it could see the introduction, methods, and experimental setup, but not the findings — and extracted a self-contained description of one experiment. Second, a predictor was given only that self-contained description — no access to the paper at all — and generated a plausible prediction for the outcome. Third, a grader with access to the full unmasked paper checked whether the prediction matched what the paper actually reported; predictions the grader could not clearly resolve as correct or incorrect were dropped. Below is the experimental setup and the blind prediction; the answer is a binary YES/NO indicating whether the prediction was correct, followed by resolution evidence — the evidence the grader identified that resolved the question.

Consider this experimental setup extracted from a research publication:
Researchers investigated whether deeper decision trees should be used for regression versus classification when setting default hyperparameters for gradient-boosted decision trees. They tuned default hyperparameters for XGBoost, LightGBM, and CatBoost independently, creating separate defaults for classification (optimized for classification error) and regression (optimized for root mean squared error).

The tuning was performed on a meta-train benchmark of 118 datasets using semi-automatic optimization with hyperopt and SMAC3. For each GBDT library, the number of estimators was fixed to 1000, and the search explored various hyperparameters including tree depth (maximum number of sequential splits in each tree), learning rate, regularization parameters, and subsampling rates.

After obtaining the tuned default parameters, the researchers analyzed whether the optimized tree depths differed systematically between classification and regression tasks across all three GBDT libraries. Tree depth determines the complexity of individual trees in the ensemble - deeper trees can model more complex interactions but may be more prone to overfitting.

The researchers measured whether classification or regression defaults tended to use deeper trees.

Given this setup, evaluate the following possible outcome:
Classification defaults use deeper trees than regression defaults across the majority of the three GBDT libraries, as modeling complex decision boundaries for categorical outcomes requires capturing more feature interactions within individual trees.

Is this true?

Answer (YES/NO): NO